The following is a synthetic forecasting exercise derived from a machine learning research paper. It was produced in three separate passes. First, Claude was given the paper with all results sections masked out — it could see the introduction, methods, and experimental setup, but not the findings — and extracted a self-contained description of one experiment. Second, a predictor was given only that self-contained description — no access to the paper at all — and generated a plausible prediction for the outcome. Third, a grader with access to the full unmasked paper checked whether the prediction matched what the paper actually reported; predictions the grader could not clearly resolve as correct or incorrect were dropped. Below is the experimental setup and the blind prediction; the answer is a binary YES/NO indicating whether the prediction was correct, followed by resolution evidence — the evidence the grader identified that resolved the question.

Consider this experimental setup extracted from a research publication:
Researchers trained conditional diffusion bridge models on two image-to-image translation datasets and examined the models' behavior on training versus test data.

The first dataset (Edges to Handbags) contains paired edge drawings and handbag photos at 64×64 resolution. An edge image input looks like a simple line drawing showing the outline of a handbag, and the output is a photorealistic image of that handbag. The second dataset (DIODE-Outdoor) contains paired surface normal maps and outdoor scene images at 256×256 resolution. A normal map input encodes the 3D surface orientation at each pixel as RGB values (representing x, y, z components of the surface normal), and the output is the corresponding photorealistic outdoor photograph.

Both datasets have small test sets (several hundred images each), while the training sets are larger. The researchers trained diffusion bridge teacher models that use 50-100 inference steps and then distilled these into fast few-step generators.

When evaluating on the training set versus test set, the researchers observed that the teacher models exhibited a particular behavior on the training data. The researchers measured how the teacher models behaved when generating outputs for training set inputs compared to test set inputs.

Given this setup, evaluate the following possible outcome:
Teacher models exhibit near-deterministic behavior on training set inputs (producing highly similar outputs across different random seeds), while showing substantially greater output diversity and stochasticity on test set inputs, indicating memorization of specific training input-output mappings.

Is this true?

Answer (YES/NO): NO